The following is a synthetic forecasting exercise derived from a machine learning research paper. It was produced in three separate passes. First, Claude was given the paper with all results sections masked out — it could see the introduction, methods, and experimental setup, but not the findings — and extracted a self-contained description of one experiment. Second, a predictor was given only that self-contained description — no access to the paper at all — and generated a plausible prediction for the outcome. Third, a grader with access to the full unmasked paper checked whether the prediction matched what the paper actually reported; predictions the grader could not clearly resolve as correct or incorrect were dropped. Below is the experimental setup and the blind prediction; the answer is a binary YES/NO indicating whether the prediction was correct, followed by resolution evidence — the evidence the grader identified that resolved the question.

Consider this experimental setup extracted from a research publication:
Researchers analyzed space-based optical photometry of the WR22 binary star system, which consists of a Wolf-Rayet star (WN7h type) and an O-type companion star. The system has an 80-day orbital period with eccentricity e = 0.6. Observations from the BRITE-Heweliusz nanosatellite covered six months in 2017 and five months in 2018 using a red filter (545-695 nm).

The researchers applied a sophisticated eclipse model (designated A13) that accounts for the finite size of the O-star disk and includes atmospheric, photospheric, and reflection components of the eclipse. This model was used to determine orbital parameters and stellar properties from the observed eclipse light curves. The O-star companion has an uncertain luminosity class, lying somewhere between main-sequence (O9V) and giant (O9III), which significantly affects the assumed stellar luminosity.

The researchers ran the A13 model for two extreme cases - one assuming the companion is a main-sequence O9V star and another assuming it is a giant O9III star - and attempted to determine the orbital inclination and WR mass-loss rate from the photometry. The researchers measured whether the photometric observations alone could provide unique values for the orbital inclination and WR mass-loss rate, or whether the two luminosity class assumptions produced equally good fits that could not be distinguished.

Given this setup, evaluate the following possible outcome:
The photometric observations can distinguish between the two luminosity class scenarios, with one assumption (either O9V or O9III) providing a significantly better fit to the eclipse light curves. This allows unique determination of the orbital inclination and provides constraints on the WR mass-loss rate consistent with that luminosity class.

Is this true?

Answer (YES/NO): NO